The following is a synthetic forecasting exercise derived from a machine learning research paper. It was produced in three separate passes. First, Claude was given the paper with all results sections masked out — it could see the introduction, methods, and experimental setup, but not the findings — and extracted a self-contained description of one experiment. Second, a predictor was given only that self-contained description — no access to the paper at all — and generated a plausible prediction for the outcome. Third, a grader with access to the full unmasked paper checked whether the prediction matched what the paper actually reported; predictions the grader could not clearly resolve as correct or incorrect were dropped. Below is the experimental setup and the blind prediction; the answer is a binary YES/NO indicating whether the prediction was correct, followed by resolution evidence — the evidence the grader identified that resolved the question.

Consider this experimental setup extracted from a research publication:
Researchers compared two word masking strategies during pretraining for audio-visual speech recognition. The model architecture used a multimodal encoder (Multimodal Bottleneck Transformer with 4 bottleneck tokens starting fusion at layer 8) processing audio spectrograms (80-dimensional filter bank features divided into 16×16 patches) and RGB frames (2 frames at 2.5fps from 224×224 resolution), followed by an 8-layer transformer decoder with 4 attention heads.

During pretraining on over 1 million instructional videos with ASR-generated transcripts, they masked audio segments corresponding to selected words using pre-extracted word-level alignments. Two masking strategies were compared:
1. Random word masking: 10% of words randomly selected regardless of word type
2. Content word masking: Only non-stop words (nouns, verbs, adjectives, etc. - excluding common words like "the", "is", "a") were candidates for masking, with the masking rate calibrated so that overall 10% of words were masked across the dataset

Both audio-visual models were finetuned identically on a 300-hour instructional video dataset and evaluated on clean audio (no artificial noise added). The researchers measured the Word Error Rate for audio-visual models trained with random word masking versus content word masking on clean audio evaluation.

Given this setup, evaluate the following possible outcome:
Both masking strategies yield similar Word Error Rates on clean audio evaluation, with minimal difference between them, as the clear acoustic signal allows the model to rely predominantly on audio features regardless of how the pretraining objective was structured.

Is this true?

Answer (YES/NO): NO